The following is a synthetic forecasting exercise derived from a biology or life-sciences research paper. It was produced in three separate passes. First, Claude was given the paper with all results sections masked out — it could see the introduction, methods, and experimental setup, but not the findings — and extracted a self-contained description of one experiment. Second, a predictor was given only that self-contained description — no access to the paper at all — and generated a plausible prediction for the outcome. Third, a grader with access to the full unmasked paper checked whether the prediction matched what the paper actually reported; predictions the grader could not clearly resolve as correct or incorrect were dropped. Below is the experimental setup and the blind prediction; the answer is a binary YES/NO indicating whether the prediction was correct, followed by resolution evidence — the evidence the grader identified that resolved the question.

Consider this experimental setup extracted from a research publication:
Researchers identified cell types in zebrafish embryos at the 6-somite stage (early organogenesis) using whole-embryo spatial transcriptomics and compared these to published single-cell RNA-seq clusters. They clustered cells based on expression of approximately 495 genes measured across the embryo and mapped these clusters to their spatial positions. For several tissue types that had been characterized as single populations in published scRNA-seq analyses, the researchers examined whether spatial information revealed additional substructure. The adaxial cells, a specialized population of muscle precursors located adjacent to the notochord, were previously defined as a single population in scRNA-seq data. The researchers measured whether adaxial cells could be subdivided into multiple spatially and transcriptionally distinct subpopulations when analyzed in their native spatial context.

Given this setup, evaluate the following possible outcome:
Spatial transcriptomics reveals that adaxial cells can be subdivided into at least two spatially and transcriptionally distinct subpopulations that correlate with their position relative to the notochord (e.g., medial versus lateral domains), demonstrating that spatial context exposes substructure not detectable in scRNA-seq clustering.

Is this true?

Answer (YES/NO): NO